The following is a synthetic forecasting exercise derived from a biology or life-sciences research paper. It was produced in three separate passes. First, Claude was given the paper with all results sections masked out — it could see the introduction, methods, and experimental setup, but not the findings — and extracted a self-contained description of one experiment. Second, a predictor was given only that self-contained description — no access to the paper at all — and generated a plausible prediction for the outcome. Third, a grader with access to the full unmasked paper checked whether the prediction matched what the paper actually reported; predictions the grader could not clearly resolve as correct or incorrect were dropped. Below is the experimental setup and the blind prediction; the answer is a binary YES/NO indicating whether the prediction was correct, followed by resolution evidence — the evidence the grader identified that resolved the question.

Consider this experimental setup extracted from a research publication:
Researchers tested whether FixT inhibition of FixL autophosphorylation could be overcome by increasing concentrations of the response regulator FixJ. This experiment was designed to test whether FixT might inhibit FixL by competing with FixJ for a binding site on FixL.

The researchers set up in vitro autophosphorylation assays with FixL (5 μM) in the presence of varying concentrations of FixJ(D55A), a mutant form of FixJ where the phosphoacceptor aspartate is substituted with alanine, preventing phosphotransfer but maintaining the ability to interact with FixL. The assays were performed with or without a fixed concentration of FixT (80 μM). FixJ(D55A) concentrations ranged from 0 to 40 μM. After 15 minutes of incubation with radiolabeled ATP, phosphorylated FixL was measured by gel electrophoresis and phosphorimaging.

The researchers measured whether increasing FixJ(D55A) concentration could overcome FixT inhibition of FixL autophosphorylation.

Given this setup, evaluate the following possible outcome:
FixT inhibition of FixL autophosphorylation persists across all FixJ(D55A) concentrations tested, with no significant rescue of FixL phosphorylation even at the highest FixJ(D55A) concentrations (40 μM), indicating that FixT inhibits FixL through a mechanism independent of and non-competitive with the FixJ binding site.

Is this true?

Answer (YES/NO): YES